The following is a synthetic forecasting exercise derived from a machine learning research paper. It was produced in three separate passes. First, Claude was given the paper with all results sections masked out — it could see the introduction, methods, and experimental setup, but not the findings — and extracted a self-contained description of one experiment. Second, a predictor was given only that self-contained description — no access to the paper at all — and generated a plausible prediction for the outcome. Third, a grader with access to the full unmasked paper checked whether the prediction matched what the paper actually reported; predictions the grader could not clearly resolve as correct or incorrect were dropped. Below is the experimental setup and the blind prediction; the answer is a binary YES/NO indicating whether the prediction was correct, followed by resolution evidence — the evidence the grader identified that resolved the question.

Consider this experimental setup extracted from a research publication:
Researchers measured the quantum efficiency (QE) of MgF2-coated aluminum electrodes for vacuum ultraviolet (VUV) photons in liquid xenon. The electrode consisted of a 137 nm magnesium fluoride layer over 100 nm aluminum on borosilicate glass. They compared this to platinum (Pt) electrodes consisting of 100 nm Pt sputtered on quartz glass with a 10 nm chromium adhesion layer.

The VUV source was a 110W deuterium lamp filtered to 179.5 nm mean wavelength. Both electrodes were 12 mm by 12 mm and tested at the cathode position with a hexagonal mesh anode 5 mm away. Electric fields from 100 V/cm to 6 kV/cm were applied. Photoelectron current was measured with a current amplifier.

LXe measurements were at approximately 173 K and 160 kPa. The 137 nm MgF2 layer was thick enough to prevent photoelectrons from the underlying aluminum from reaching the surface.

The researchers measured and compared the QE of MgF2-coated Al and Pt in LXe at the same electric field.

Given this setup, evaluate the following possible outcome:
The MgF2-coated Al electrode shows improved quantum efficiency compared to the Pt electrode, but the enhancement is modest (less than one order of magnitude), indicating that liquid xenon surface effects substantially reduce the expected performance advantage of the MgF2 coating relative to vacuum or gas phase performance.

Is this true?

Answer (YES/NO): NO